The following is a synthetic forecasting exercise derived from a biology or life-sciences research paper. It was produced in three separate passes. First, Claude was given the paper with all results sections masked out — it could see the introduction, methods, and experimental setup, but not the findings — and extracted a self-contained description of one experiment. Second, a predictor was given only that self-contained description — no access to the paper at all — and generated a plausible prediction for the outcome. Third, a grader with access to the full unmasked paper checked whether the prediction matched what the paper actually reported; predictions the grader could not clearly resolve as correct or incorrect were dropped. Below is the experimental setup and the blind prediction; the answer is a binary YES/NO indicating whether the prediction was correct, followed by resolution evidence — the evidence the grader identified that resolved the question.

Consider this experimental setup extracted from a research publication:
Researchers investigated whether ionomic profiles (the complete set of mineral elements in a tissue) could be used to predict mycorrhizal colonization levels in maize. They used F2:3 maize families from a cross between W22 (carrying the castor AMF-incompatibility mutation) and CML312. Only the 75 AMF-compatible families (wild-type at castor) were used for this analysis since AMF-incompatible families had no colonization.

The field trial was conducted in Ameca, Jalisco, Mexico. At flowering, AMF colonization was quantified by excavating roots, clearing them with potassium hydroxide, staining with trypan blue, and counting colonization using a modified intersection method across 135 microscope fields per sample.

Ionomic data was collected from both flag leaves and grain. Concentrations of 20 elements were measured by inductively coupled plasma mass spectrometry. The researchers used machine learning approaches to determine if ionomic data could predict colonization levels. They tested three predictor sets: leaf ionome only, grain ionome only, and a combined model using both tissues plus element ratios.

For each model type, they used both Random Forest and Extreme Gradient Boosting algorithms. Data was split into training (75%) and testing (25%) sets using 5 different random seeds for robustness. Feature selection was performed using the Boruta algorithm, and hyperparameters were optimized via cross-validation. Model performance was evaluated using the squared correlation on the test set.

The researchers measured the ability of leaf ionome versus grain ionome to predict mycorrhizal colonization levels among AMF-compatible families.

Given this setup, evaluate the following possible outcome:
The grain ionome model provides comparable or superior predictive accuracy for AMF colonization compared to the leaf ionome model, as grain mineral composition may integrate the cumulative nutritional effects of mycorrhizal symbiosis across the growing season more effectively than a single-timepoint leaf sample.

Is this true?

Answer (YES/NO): NO